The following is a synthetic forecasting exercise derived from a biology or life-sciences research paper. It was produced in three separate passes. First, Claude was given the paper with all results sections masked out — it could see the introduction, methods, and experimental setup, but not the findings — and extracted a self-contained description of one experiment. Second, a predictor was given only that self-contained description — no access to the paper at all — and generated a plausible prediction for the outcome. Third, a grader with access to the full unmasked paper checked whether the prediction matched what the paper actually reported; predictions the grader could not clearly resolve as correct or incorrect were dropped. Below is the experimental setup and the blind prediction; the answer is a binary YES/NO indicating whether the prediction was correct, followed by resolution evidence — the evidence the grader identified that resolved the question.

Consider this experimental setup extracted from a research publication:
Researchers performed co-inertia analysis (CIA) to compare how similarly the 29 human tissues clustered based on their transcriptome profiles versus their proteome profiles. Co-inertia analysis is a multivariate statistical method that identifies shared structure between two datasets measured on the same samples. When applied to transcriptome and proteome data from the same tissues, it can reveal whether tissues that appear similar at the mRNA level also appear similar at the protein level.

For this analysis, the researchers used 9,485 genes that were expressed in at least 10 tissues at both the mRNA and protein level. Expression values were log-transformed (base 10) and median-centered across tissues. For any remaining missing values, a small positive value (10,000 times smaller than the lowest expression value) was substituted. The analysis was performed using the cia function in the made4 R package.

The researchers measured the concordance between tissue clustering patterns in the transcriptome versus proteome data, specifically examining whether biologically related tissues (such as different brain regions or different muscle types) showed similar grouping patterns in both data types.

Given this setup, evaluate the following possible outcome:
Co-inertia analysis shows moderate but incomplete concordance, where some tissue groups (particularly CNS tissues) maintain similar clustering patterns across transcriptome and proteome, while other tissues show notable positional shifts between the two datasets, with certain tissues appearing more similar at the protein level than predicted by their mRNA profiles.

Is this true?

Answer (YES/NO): NO